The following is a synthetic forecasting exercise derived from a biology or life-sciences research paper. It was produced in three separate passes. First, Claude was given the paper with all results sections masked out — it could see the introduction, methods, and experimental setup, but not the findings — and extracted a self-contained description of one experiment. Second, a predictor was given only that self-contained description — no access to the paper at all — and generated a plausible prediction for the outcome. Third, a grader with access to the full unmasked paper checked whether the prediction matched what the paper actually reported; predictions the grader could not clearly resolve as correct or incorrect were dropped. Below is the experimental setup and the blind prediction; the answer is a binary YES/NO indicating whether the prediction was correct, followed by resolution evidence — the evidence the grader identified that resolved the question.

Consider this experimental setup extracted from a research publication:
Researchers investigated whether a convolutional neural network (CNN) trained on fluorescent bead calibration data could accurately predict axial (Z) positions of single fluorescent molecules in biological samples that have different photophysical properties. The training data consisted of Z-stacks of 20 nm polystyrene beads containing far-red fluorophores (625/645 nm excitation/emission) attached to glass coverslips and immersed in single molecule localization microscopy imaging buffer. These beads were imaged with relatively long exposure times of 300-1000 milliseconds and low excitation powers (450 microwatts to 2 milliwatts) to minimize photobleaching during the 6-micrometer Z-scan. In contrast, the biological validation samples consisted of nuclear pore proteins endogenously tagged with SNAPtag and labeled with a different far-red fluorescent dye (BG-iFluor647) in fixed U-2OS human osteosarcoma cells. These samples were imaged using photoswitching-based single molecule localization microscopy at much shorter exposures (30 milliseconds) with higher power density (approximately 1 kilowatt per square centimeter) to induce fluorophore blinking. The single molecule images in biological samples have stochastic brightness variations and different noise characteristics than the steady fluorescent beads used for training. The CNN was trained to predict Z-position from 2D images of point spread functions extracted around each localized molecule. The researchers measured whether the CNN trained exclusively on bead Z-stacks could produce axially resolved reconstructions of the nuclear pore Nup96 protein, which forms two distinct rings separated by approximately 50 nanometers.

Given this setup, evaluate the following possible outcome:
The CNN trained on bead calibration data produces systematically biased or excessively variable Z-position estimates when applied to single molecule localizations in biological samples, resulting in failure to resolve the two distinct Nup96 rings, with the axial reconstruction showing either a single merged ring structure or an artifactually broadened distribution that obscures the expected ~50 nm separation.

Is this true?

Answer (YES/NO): NO